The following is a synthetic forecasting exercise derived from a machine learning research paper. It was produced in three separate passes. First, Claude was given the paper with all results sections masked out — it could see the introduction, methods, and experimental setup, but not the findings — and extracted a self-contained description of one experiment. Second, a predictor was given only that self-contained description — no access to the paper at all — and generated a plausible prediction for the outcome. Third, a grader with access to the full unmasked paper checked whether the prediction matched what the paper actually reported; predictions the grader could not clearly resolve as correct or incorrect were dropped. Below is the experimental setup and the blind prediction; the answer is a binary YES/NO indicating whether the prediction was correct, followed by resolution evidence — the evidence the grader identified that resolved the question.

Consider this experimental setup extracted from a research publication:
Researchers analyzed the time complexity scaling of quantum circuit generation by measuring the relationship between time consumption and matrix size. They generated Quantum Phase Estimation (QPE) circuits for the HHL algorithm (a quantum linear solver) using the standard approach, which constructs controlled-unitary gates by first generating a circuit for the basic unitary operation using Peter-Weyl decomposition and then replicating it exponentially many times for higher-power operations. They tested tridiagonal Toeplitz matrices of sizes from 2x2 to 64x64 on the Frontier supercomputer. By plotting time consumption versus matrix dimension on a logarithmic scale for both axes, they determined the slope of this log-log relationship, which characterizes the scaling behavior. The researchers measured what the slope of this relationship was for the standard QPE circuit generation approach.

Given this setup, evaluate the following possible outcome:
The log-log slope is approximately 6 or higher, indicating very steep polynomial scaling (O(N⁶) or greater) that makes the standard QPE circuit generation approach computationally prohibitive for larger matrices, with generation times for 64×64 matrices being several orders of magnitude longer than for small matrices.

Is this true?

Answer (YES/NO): NO